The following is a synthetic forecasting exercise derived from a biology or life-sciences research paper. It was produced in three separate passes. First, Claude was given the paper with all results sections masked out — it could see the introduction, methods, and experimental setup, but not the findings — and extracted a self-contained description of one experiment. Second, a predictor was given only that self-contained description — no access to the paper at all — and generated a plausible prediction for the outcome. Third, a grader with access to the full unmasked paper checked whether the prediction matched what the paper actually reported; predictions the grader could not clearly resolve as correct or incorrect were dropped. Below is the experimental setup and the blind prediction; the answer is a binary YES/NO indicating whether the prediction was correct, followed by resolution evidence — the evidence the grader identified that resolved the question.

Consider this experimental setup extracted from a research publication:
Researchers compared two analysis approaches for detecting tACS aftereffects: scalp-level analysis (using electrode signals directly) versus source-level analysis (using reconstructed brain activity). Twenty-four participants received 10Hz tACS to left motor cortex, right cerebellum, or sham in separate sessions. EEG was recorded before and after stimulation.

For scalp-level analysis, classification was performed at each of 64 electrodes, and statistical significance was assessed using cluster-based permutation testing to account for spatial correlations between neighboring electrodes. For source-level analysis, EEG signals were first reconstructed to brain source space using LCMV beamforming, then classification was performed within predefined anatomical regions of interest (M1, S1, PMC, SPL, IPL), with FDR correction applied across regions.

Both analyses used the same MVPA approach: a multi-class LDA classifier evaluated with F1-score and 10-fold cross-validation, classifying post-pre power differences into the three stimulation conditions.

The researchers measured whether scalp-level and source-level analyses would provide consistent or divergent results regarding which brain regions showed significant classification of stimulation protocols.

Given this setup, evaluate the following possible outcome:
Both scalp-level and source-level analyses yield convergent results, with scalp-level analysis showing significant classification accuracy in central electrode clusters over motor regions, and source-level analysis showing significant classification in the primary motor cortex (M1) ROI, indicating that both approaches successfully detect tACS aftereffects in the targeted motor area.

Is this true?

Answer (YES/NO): NO